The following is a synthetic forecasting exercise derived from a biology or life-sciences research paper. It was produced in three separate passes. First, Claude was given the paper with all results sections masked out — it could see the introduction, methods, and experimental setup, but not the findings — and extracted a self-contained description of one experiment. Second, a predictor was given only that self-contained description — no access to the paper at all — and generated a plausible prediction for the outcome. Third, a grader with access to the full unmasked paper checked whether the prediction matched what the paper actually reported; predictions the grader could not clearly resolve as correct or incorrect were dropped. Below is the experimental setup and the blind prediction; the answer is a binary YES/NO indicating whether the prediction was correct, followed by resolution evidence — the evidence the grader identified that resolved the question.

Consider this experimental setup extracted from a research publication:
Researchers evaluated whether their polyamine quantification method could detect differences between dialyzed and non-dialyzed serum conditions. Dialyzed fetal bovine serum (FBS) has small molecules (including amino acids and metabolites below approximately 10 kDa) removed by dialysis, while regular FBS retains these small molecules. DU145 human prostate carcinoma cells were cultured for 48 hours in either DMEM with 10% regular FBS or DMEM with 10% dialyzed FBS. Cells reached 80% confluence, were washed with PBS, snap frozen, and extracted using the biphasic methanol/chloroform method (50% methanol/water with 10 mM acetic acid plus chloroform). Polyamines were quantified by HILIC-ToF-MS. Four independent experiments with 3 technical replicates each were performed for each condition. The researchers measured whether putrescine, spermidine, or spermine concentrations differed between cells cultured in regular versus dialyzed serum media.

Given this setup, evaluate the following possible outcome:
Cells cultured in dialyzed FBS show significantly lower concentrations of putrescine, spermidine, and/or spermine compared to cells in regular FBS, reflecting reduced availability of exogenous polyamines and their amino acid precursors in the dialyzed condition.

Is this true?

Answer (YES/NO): NO